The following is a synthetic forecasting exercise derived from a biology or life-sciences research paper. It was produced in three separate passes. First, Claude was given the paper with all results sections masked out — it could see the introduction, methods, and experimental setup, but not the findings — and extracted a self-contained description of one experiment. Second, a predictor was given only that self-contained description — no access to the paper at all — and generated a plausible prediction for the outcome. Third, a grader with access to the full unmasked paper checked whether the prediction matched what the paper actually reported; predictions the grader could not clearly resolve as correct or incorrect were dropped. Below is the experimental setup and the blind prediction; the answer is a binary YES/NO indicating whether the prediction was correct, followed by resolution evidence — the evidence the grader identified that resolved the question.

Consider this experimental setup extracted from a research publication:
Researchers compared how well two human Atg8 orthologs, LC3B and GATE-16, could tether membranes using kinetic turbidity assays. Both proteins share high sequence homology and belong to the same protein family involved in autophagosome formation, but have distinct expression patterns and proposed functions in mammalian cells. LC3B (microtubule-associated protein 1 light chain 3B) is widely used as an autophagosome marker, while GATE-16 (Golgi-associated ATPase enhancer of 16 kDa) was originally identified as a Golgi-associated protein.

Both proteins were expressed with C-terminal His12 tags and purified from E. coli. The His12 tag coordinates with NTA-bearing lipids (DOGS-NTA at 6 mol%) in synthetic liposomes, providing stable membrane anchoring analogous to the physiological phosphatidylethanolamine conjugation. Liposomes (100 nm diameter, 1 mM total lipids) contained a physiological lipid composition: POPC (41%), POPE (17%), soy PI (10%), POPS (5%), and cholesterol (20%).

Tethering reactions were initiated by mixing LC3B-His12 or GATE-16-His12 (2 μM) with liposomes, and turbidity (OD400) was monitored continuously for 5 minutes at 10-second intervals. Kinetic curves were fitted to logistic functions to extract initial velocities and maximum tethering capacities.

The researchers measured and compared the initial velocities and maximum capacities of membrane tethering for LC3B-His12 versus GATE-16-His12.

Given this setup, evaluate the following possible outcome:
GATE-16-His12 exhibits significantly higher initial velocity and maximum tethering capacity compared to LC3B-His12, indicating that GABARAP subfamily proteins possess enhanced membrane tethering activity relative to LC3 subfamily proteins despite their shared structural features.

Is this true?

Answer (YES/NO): NO